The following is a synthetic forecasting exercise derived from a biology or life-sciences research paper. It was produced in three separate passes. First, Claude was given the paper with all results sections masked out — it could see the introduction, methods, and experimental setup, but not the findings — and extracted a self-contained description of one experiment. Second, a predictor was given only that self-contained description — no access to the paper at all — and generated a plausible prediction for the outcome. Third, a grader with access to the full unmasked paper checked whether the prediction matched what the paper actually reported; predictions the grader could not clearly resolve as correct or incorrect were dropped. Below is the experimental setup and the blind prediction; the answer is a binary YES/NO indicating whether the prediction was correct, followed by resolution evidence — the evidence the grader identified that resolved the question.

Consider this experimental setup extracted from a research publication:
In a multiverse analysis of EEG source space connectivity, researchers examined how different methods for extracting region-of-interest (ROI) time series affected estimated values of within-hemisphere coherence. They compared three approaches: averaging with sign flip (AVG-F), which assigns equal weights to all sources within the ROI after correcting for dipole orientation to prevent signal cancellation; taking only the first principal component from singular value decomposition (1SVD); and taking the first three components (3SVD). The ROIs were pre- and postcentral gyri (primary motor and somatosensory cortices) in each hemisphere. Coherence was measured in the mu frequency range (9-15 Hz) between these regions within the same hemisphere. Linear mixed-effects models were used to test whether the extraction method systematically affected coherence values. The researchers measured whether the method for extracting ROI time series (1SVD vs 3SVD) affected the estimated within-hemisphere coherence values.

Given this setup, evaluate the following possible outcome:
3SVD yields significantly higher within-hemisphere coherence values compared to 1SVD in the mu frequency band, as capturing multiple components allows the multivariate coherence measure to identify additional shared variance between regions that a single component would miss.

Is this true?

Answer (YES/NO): NO